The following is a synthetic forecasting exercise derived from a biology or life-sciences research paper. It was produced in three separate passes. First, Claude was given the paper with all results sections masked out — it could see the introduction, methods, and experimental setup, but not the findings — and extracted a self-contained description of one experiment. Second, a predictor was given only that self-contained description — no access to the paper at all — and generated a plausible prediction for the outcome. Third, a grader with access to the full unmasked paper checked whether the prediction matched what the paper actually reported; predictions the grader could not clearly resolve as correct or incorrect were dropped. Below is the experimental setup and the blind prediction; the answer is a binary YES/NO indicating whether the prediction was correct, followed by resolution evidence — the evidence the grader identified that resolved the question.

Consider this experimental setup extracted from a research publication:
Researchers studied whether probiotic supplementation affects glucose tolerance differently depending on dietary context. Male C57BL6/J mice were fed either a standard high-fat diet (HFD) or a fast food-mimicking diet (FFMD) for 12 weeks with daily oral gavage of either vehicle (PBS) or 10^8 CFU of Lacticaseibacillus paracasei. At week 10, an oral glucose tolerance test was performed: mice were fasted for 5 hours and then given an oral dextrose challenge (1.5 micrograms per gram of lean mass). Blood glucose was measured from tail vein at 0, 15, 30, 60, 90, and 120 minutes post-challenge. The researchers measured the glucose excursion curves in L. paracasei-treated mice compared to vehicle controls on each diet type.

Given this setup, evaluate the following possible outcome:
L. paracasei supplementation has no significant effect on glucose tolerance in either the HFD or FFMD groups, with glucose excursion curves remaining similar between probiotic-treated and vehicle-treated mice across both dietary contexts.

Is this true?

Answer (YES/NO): YES